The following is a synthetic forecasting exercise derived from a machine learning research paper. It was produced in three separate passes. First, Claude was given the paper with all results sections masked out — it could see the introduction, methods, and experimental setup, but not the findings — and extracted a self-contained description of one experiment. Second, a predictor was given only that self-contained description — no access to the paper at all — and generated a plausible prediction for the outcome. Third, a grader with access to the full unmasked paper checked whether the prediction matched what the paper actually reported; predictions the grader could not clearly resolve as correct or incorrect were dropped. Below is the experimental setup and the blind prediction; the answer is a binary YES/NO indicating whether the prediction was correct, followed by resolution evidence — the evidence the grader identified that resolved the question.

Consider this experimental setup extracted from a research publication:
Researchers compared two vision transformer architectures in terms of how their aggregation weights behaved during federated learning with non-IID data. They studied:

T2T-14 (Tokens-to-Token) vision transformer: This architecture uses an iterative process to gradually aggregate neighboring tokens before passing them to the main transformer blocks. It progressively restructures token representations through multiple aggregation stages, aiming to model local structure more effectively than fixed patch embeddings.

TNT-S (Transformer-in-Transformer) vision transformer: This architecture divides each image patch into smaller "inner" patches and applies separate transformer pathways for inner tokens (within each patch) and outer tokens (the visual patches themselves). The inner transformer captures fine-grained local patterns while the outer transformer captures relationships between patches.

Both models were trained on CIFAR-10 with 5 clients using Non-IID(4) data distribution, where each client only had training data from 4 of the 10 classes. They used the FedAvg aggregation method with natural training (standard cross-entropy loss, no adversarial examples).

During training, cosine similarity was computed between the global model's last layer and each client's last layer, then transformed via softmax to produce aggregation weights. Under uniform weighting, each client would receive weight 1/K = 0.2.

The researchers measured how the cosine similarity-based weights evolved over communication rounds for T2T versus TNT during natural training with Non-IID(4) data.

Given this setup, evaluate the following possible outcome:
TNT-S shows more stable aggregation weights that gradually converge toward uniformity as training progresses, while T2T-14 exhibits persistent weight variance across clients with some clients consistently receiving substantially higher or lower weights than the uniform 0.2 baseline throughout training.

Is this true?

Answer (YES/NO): NO